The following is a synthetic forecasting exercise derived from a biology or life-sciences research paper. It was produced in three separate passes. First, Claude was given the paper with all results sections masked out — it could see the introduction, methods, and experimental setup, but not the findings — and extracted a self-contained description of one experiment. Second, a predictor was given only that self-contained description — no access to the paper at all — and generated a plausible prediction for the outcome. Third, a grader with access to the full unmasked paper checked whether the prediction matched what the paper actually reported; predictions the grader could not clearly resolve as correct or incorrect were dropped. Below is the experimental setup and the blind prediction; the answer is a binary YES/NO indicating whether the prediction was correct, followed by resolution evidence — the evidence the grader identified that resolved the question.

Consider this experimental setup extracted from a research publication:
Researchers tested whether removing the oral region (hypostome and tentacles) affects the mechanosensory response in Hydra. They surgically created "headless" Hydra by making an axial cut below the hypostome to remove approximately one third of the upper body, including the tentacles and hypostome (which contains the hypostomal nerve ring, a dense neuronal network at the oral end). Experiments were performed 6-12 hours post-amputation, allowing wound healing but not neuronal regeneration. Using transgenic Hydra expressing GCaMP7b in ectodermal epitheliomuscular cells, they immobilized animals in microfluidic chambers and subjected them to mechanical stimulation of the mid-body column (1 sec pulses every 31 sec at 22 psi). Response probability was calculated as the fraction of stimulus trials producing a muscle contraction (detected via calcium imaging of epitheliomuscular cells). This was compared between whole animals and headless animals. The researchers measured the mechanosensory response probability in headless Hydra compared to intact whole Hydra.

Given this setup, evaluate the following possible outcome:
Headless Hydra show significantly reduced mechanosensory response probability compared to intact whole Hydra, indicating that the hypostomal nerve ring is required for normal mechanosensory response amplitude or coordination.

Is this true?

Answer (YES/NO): YES